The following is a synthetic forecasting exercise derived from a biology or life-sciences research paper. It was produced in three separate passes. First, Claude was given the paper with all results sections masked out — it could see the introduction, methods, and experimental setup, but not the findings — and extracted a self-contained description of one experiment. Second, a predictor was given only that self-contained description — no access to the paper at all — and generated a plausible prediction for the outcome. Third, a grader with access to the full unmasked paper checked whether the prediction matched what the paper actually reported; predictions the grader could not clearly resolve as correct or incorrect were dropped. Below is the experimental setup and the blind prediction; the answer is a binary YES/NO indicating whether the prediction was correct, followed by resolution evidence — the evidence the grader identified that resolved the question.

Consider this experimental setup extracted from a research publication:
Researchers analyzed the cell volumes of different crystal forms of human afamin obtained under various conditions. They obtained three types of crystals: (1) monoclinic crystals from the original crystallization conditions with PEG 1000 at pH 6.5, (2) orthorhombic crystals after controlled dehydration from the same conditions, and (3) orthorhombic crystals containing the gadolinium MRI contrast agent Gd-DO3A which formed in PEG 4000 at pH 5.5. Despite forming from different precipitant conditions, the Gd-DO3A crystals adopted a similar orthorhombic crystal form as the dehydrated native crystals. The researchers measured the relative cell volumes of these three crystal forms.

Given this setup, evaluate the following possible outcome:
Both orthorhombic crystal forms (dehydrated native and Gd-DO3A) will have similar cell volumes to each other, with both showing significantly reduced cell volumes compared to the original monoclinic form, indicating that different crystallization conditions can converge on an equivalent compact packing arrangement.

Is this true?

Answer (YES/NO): NO